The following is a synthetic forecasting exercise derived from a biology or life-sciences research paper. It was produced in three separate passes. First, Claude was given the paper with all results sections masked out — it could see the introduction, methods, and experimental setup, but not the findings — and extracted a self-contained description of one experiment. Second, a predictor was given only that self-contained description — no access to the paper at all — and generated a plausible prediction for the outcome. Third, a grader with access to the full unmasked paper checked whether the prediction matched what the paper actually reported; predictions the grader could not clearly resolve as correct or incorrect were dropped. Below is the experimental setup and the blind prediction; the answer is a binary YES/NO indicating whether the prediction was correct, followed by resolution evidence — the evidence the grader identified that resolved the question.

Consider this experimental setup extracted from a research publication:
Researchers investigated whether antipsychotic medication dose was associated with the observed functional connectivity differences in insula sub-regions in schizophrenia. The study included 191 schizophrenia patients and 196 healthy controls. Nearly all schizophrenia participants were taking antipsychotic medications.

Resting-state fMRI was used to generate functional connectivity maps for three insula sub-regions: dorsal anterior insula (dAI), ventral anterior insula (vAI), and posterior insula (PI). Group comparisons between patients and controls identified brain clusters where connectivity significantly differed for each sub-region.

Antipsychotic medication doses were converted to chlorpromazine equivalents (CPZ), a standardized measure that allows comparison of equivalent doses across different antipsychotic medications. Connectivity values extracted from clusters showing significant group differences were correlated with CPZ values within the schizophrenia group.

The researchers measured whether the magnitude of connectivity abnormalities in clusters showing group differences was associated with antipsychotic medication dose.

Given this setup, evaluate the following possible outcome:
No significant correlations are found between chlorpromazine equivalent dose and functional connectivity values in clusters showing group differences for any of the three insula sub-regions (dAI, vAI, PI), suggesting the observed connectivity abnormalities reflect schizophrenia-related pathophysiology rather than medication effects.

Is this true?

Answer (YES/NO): NO